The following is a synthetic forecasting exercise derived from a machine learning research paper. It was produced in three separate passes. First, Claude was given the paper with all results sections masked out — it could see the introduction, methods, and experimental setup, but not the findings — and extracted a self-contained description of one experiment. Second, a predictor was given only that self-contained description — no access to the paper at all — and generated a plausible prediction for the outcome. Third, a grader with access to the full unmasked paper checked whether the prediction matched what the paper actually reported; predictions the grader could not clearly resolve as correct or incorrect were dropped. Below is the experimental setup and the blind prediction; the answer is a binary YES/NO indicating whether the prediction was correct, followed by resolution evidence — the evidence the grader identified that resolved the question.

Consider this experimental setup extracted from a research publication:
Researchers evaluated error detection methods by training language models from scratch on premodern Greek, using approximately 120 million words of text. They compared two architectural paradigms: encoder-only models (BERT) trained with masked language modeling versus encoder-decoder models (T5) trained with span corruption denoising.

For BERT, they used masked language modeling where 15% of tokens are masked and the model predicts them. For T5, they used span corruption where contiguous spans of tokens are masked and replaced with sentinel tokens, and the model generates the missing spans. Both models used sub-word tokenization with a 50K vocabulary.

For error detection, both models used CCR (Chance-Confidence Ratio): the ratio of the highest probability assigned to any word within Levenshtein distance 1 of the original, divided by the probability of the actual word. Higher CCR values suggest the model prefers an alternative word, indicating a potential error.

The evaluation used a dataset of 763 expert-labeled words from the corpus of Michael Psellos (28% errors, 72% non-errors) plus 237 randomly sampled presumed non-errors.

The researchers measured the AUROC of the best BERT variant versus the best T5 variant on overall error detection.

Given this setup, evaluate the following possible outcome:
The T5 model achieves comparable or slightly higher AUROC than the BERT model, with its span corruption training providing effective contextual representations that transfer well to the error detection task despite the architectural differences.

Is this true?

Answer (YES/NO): NO